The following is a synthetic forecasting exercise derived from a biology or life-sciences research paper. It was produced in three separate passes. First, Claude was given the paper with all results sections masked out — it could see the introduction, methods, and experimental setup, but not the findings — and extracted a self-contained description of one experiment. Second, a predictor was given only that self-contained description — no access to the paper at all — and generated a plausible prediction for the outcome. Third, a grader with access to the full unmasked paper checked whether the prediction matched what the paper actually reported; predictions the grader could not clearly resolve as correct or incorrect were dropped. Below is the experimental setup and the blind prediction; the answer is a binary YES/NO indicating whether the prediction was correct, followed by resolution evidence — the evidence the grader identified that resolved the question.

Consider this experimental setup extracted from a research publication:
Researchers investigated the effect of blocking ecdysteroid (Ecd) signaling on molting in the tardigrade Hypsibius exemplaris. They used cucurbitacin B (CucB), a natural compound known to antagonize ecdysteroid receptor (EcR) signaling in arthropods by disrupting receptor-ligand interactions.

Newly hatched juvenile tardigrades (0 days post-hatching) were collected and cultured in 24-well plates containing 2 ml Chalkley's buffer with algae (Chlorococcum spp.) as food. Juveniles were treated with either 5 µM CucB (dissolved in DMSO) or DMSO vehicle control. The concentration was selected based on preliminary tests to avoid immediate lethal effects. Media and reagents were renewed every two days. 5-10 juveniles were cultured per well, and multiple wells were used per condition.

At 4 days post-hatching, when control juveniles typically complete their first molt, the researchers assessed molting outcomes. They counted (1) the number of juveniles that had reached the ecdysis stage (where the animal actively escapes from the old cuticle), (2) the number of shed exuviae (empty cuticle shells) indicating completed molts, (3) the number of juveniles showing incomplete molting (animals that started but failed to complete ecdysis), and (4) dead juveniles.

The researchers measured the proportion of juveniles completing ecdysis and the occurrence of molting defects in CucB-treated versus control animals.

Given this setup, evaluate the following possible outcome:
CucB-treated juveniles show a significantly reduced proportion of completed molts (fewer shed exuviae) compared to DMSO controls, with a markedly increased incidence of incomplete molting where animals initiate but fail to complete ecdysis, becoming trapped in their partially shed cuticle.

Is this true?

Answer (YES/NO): YES